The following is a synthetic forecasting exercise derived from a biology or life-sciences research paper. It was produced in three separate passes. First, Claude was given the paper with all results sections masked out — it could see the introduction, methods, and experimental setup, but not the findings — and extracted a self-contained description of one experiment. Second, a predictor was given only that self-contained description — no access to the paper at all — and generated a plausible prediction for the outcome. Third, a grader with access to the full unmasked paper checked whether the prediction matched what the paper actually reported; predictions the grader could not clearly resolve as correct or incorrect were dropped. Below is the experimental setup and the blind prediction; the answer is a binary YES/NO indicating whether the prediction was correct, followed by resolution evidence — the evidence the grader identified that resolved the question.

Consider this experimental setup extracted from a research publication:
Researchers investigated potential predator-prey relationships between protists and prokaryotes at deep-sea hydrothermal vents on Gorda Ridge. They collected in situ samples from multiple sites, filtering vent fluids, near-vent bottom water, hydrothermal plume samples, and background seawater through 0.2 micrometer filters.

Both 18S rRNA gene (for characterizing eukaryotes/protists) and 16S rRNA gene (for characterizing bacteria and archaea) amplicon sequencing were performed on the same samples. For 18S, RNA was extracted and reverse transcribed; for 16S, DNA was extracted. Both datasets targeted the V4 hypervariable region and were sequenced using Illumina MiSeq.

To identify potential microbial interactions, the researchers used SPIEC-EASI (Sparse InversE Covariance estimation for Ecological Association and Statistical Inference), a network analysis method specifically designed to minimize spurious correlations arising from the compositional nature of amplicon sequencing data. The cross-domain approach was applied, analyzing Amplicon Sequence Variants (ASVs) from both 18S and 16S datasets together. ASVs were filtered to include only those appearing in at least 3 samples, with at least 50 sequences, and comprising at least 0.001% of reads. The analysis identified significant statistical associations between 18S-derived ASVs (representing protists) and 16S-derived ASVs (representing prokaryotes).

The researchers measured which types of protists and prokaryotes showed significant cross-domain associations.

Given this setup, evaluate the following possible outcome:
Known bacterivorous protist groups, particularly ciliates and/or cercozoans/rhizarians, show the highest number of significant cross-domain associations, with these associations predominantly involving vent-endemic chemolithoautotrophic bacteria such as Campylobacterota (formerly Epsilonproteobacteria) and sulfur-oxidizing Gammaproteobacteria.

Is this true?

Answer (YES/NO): NO